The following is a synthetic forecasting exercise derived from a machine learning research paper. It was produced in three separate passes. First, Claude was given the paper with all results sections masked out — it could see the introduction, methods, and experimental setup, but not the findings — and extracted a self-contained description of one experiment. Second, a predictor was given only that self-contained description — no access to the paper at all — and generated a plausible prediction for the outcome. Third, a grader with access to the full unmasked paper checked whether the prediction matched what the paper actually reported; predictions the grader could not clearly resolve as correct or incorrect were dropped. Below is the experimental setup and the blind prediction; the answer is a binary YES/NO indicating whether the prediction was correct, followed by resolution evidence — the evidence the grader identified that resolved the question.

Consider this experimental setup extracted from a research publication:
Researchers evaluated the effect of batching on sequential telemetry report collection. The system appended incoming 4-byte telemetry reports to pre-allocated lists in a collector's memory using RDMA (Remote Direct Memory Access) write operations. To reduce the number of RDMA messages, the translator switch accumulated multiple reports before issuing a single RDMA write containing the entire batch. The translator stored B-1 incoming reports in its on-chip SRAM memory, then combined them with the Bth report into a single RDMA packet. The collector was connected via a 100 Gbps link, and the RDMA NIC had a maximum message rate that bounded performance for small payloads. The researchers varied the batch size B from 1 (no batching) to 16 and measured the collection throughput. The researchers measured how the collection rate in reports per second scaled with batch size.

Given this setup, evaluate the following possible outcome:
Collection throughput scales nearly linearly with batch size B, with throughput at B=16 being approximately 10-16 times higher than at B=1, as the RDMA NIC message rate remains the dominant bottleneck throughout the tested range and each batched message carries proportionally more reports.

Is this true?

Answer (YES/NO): NO